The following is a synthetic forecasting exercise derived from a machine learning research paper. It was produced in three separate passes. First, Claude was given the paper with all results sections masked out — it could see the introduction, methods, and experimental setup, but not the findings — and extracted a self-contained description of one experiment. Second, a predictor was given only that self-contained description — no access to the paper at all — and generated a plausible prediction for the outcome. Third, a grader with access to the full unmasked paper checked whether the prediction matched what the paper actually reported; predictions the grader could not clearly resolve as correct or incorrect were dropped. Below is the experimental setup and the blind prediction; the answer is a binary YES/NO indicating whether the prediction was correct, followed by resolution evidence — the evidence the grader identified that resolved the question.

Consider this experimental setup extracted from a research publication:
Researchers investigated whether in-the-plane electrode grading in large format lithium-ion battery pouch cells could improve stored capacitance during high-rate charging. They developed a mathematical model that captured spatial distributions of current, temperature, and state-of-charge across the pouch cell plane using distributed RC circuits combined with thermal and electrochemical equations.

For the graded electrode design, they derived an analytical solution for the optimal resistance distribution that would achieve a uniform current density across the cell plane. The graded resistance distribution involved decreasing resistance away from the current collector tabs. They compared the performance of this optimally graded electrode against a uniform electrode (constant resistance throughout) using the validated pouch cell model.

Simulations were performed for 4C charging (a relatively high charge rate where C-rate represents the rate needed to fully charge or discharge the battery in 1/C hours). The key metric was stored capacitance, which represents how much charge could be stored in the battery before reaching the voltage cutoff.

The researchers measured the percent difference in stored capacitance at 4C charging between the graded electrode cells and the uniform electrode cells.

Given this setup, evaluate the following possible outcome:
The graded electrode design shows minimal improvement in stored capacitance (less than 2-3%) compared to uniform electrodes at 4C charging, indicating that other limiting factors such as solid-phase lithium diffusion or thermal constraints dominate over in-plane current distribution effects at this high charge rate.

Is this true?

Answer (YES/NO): YES